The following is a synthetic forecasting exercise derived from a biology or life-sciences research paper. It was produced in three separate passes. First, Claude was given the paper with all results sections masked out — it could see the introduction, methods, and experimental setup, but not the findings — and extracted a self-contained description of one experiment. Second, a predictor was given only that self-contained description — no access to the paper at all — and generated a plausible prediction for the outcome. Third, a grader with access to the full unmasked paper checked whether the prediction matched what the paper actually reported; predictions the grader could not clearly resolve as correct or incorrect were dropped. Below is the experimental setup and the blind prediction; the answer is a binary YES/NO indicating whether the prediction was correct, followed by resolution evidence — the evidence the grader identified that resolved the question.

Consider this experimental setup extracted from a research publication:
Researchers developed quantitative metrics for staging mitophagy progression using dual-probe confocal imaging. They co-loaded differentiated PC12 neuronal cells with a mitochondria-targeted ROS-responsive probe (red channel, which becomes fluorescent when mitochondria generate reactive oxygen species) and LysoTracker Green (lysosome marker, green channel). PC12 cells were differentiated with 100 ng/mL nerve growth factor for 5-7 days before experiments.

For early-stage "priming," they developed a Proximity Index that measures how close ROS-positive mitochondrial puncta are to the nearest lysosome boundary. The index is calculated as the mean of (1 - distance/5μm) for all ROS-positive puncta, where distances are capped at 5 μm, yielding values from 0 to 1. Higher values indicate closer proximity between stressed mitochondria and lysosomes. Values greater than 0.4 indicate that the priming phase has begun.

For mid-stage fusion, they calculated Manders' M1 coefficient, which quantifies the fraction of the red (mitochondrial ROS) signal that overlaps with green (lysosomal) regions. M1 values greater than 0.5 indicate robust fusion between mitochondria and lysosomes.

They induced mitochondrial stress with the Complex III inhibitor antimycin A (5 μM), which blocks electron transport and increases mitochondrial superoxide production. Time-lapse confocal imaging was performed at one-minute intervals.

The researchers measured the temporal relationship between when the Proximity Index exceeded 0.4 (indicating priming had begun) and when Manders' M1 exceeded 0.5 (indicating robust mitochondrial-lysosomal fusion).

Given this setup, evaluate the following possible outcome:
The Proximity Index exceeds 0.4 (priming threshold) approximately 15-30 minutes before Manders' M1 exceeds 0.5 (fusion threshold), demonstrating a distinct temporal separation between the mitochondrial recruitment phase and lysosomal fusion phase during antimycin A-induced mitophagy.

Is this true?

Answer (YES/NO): NO